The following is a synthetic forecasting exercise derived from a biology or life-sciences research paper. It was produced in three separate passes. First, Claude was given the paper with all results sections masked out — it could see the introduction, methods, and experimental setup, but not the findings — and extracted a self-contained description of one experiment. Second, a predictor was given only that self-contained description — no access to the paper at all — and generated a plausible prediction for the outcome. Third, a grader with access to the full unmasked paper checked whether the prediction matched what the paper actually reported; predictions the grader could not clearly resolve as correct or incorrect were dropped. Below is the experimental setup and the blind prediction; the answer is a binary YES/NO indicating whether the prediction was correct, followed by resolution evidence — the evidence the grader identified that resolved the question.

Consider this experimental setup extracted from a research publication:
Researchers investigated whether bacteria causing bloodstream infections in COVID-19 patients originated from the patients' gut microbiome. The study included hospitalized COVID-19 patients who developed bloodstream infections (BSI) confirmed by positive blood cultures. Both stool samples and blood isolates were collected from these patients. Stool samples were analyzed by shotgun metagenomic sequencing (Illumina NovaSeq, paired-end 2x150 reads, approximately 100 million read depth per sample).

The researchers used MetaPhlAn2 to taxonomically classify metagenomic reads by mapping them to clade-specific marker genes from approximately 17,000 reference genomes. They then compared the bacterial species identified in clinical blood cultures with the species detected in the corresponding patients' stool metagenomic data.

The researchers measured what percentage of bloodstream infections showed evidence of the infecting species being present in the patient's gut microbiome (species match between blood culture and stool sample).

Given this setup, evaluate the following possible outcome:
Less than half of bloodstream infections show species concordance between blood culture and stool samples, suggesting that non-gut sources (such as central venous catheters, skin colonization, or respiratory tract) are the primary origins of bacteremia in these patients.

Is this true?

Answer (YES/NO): NO